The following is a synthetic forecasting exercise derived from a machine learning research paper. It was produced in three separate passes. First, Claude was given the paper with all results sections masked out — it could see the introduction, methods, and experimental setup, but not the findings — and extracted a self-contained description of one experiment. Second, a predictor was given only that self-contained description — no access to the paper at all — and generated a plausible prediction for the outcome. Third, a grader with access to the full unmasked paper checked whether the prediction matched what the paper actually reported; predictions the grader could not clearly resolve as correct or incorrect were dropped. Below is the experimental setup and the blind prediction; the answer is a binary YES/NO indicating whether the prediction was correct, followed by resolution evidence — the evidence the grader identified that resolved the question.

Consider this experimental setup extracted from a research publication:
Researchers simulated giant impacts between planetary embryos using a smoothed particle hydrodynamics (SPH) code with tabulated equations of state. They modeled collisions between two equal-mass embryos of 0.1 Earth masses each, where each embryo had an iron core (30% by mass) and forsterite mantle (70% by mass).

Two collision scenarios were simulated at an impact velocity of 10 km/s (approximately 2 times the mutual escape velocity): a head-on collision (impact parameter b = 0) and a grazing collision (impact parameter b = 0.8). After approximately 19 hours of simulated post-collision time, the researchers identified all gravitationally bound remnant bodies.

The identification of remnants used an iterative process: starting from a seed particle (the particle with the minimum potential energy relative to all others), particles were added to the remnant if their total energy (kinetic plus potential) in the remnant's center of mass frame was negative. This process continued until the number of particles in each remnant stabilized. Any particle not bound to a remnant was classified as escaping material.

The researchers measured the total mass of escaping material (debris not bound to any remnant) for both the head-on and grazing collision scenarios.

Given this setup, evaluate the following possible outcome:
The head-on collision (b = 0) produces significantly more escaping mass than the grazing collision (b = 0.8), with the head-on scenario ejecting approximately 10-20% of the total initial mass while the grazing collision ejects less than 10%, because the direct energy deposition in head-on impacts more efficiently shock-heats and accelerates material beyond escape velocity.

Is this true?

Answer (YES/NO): NO